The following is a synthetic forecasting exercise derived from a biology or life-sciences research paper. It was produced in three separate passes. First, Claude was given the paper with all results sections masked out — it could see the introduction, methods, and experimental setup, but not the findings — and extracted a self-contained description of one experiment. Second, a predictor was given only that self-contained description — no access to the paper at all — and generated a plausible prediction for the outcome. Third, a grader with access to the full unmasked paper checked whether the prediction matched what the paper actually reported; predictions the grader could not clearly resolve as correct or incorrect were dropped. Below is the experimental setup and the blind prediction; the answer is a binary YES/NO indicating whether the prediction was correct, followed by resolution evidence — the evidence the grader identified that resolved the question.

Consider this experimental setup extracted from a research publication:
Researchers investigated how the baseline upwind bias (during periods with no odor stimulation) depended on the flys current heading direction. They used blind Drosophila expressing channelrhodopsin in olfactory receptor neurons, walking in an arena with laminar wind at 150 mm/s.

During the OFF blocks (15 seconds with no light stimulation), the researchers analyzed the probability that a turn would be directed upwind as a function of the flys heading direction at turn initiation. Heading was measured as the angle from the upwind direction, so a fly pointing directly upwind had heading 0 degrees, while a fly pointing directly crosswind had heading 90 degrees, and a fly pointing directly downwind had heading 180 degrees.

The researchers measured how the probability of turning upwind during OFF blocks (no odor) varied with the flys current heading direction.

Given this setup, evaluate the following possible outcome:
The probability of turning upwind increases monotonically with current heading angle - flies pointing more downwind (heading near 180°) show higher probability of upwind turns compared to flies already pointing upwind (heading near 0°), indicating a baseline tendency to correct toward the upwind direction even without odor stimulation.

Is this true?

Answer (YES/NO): NO